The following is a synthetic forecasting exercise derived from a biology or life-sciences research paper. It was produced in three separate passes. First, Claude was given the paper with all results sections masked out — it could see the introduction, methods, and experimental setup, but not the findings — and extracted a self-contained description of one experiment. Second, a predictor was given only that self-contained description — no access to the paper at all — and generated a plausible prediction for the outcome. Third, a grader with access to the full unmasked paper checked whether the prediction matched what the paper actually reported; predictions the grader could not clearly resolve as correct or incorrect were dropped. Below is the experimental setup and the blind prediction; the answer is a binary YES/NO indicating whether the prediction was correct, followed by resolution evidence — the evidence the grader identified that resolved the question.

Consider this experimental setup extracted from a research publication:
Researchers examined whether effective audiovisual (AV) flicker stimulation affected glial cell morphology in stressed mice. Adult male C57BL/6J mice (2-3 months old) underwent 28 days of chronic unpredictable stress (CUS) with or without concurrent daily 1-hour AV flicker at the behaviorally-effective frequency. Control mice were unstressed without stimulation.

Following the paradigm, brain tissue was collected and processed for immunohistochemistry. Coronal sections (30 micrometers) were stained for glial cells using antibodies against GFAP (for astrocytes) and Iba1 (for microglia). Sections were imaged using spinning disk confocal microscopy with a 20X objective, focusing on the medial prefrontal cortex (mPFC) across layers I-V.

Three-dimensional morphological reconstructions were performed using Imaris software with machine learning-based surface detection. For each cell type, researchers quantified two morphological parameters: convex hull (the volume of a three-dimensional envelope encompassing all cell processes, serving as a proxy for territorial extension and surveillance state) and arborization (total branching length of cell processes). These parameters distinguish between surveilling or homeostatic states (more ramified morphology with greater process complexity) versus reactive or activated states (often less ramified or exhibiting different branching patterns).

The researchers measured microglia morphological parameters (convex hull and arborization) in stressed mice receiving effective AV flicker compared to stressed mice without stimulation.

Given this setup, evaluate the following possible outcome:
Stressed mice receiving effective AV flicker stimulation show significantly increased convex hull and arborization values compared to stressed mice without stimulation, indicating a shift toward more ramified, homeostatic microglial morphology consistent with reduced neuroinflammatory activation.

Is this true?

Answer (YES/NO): NO